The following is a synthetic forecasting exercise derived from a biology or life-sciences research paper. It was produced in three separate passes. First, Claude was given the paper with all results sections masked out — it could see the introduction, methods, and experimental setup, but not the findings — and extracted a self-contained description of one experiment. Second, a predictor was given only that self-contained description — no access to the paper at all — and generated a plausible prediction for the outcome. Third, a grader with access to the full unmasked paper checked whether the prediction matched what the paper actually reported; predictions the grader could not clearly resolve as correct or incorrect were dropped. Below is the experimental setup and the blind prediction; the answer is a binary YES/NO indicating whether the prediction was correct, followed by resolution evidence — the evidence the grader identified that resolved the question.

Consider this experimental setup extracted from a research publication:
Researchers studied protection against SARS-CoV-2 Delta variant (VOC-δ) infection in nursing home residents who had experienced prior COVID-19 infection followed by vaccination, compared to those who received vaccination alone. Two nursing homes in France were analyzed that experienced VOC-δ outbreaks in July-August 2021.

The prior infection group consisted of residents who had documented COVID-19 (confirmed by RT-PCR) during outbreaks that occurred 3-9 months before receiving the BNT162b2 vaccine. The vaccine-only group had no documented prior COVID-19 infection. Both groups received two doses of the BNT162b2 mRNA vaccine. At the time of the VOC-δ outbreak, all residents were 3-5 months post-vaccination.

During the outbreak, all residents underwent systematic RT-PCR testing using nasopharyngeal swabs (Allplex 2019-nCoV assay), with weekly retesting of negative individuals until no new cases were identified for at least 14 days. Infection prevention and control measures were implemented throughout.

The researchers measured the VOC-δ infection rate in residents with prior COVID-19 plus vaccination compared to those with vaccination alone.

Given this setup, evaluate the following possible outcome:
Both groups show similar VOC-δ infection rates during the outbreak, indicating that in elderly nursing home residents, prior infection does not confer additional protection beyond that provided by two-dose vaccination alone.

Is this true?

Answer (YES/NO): NO